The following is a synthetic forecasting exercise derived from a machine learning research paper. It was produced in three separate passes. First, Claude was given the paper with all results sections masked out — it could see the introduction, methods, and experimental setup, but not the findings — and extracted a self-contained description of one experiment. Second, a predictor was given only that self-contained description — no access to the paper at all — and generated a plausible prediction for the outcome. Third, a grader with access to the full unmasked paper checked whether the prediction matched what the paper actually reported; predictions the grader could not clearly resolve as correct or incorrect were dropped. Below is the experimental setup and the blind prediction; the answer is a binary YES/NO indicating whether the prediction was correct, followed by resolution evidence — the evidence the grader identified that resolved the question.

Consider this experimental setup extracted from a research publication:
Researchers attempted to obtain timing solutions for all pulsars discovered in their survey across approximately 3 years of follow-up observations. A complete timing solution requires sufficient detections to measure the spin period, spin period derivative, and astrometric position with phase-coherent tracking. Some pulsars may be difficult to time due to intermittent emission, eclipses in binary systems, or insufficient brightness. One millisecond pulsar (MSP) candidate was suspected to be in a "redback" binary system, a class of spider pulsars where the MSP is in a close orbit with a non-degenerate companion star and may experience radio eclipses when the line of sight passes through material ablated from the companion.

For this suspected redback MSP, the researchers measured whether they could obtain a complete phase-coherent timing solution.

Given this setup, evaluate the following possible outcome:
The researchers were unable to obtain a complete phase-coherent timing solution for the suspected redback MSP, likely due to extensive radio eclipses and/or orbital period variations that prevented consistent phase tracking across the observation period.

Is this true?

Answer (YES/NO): YES